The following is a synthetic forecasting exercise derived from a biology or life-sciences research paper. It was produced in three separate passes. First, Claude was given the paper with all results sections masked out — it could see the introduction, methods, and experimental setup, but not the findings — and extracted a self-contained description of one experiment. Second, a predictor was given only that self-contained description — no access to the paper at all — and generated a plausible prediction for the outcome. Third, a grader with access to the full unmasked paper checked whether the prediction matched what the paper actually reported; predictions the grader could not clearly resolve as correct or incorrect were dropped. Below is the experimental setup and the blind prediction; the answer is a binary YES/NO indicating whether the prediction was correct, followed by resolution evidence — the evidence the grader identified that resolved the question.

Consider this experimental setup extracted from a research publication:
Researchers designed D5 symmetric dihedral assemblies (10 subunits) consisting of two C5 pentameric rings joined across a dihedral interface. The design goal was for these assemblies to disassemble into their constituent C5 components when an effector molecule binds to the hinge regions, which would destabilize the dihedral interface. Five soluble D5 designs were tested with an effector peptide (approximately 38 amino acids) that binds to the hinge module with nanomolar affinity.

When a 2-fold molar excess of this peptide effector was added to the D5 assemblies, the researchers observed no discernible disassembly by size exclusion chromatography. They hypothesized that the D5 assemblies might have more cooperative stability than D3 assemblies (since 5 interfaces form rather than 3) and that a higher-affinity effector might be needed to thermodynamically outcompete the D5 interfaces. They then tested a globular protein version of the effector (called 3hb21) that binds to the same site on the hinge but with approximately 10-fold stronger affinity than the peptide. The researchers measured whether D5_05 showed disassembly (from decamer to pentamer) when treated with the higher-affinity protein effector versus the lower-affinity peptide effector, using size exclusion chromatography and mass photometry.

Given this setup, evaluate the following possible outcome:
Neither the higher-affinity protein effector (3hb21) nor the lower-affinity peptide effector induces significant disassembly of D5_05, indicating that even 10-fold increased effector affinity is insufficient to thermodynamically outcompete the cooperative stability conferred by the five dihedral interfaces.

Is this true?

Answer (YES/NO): NO